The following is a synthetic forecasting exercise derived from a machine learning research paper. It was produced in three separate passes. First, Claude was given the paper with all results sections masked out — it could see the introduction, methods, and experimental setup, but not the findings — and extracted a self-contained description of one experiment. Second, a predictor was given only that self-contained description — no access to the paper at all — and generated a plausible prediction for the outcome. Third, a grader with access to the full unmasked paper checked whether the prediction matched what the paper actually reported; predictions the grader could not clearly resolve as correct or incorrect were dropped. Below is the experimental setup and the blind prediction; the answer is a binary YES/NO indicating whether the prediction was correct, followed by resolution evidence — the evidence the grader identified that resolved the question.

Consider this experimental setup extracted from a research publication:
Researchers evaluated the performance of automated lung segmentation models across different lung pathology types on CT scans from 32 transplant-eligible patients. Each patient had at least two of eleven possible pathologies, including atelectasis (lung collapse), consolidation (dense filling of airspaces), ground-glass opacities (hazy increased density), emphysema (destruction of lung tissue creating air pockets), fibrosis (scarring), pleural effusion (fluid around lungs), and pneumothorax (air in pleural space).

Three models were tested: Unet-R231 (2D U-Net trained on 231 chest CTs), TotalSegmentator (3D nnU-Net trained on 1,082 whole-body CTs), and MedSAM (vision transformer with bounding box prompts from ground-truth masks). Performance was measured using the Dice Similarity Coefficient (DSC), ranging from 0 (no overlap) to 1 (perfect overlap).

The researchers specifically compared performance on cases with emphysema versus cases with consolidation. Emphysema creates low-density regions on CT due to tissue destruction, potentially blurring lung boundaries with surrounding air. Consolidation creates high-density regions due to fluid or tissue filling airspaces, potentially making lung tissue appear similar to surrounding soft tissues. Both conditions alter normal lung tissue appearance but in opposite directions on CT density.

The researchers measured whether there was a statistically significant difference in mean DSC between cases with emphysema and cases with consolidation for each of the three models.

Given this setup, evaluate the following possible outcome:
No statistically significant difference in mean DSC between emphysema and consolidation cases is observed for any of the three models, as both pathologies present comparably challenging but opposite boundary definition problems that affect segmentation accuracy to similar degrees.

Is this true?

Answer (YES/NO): YES